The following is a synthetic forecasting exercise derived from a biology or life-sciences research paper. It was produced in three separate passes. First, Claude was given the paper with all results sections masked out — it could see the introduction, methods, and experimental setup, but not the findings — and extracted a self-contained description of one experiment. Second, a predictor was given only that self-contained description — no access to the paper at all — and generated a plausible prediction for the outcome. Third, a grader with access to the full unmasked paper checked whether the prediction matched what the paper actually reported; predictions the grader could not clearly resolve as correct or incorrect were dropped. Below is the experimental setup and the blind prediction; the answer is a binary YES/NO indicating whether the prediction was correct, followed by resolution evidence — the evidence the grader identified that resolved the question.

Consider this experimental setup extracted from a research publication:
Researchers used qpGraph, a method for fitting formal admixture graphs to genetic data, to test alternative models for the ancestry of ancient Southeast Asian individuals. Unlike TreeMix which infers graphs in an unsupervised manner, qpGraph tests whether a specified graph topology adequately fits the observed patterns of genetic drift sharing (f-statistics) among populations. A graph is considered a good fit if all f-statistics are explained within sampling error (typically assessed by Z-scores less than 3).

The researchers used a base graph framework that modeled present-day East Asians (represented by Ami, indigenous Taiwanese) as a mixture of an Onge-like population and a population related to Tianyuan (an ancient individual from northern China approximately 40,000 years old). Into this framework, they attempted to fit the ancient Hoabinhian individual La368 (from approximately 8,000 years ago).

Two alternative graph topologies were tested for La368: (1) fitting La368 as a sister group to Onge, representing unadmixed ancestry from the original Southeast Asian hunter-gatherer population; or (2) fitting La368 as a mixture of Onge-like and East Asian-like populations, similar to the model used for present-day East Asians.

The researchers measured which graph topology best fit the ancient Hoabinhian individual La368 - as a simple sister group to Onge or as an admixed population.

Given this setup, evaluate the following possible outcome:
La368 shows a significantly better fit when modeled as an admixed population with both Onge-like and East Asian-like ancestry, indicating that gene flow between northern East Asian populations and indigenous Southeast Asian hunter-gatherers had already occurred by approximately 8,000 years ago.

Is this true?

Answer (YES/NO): NO